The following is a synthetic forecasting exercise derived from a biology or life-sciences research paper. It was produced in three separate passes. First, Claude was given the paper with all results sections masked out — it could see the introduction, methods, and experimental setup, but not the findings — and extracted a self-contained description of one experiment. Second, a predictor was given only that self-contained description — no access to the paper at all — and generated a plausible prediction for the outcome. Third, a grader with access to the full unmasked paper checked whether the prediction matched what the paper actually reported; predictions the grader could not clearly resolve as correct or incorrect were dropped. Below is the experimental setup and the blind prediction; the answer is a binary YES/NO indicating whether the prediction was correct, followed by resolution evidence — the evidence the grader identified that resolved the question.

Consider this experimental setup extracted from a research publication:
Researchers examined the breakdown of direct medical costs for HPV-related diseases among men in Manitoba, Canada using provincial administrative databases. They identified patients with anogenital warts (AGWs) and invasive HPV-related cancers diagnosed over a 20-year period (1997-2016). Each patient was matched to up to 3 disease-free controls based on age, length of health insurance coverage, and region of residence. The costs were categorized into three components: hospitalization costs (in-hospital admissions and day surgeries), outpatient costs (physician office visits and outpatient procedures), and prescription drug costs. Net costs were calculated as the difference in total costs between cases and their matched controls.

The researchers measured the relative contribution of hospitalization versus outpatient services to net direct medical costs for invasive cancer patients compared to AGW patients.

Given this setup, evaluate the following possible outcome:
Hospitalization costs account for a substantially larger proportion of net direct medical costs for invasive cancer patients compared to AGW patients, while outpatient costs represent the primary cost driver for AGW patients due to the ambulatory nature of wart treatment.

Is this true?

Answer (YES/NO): YES